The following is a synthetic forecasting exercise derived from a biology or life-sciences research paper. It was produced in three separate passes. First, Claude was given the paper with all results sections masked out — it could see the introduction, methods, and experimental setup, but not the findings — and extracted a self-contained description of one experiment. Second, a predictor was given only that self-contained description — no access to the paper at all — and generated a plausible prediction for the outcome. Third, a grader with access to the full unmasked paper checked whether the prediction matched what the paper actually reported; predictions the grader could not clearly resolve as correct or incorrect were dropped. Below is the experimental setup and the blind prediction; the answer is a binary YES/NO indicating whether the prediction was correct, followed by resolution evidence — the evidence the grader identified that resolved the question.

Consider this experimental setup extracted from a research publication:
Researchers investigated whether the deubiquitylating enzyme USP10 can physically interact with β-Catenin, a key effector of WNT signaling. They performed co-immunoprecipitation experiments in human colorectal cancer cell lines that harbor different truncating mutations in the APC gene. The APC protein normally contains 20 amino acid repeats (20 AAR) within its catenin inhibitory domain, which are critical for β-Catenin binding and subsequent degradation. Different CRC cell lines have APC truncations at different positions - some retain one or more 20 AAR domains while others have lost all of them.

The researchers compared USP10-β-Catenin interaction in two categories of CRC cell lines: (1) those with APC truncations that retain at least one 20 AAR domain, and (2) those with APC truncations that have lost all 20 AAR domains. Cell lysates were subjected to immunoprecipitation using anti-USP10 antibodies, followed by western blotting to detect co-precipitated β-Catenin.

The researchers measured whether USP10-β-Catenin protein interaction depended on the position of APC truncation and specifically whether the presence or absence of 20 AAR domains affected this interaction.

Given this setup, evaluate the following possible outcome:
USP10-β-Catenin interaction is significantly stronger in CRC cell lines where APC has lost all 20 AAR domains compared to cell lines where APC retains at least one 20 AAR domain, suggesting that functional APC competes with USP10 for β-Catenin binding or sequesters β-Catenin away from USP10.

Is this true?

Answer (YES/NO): YES